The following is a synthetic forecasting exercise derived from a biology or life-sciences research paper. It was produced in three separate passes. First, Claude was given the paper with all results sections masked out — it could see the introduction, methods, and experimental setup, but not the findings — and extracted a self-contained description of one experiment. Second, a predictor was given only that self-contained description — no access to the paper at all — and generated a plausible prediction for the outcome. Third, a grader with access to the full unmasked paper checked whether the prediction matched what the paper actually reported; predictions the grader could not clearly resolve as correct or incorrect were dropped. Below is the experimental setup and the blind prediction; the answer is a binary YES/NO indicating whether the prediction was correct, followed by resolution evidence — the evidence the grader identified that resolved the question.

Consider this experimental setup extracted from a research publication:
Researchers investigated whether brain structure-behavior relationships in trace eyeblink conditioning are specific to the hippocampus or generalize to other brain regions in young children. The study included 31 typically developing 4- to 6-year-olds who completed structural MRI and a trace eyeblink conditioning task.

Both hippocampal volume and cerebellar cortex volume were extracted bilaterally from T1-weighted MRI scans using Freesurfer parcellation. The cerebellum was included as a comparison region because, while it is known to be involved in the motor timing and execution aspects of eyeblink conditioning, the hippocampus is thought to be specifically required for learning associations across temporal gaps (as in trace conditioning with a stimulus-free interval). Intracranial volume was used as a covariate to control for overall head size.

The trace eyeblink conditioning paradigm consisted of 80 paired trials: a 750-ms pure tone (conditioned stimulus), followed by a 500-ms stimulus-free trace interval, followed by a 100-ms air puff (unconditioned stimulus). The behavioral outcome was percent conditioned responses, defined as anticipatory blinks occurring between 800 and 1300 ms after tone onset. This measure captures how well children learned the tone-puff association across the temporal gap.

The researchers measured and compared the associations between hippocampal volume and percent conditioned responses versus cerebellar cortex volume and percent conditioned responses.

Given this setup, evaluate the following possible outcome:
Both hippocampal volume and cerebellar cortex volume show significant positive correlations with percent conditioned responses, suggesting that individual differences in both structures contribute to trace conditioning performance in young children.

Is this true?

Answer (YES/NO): NO